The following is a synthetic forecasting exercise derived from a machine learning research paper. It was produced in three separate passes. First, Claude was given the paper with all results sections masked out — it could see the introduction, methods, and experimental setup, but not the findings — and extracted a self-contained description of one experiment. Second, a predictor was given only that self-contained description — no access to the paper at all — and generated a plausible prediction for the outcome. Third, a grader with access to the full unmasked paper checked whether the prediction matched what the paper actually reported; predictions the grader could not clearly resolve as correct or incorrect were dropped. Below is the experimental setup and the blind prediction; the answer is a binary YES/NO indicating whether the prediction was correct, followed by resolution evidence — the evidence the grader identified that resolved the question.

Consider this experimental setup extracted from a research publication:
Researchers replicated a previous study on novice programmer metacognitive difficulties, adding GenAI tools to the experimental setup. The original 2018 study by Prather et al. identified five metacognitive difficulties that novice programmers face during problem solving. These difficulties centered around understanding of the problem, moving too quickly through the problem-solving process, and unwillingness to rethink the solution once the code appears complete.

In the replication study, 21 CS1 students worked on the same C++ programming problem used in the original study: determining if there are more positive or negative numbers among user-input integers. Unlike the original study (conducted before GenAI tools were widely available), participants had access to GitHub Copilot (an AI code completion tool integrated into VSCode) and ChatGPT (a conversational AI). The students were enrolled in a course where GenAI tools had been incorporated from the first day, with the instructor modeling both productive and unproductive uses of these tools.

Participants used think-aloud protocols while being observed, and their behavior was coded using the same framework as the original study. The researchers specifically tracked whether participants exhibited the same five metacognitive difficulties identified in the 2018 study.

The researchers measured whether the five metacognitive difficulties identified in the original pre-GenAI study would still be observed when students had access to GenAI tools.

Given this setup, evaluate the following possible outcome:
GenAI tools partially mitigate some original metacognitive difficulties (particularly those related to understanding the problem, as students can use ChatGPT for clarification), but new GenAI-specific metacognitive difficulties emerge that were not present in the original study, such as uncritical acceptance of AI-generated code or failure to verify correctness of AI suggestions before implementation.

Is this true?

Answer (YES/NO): NO